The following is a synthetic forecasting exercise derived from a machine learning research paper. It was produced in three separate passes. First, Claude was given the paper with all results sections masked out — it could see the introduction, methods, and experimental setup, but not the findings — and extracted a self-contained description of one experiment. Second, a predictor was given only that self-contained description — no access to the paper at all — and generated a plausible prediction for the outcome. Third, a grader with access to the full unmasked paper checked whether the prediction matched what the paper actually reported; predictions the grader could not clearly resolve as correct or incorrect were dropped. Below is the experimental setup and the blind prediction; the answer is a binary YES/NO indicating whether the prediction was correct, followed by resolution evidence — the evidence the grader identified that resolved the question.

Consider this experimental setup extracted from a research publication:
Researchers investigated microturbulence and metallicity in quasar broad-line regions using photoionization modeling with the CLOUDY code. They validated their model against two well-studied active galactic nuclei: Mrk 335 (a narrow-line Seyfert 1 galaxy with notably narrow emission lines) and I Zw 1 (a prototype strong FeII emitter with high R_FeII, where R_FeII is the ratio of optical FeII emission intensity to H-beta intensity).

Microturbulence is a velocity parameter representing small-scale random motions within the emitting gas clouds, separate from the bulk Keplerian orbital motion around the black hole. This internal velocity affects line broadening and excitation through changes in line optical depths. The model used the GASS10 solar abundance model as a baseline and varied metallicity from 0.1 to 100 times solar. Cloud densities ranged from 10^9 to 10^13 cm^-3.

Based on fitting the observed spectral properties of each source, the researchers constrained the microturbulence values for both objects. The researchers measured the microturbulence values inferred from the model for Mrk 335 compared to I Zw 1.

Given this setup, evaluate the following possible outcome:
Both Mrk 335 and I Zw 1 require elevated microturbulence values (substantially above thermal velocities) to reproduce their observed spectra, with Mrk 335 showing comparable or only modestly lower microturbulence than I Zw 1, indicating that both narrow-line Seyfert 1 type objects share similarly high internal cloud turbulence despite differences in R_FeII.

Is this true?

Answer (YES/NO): NO